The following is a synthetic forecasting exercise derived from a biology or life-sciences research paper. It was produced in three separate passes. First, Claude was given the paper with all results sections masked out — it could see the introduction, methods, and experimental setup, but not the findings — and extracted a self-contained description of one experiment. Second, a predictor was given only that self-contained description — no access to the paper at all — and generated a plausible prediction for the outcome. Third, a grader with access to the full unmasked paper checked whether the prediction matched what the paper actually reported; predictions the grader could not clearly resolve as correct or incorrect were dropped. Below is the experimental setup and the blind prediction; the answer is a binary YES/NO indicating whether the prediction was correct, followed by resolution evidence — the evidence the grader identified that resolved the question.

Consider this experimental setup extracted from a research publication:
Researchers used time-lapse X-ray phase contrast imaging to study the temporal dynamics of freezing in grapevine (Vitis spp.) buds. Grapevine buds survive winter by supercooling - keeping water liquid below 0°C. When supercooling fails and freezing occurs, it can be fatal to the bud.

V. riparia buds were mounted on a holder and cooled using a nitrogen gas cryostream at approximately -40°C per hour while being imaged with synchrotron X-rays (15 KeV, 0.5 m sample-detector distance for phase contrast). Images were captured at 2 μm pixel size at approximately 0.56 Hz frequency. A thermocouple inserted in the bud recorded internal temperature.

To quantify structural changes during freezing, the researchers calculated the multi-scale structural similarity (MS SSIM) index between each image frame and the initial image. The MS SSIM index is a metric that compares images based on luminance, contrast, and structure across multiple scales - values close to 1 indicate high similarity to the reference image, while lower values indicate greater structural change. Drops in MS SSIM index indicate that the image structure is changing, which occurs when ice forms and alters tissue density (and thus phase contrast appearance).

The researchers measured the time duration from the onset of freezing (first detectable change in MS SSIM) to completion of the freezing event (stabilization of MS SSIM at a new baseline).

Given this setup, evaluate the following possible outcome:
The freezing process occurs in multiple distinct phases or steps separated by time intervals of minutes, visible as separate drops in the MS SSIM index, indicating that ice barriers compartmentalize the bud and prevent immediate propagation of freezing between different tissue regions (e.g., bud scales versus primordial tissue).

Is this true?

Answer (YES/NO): NO